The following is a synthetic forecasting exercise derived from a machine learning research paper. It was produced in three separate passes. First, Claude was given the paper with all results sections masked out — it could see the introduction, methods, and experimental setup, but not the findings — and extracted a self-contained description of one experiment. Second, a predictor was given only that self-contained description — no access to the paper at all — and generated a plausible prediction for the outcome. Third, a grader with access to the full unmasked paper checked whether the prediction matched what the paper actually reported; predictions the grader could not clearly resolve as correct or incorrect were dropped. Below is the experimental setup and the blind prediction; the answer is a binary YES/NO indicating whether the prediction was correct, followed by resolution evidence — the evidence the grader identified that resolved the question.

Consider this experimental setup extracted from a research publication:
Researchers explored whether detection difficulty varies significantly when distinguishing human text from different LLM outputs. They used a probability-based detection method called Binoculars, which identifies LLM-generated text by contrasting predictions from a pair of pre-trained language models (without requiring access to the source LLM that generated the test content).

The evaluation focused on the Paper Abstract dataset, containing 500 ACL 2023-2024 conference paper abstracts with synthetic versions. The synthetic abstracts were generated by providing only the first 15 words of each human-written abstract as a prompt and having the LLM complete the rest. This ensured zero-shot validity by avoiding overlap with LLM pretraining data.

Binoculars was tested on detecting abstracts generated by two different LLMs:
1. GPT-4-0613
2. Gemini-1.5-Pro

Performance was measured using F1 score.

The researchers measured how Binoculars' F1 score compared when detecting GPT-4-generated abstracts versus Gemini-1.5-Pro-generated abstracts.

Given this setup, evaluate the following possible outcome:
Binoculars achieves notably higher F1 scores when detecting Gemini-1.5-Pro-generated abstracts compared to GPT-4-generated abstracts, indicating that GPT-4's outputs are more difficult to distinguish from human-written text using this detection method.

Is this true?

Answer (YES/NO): NO